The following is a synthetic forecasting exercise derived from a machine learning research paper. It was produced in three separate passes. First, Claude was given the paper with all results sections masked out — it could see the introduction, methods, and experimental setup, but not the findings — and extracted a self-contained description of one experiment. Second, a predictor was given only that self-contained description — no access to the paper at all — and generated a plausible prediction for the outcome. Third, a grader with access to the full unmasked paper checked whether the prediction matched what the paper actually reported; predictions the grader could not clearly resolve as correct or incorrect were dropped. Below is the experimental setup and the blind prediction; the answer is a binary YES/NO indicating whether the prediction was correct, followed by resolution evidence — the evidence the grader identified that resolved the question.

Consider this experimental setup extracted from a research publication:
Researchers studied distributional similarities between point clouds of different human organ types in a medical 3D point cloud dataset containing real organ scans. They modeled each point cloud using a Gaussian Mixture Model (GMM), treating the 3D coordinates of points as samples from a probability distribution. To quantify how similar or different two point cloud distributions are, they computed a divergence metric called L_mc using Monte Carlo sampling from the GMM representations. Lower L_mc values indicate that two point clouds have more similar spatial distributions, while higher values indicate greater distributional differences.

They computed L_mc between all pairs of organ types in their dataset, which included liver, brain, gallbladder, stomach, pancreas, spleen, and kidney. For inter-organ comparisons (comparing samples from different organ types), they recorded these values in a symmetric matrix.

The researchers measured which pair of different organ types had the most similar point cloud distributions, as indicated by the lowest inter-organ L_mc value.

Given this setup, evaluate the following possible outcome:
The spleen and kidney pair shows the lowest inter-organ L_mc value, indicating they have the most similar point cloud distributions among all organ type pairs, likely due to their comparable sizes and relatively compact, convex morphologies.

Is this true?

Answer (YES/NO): NO